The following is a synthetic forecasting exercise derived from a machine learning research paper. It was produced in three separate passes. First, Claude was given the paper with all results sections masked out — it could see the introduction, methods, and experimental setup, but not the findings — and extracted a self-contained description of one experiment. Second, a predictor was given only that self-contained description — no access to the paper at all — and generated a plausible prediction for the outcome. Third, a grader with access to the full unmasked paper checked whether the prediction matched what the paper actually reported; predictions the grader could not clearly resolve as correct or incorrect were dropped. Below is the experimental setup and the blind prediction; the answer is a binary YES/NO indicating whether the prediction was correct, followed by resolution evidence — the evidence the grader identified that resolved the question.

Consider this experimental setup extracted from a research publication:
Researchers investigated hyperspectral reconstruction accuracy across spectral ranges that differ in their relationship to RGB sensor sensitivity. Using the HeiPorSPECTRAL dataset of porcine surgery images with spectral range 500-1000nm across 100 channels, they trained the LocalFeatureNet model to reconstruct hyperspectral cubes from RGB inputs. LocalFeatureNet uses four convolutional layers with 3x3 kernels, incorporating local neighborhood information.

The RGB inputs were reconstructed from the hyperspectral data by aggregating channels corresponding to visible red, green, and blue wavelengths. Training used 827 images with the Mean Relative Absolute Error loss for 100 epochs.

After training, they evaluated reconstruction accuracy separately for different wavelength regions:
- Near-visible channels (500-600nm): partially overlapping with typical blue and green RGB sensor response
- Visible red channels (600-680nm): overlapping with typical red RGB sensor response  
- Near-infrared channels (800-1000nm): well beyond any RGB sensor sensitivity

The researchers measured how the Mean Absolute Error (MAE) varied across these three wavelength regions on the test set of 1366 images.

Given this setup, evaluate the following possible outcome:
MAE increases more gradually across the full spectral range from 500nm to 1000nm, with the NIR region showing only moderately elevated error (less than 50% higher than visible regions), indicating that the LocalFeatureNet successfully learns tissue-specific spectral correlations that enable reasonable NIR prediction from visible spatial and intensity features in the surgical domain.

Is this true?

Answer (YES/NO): YES